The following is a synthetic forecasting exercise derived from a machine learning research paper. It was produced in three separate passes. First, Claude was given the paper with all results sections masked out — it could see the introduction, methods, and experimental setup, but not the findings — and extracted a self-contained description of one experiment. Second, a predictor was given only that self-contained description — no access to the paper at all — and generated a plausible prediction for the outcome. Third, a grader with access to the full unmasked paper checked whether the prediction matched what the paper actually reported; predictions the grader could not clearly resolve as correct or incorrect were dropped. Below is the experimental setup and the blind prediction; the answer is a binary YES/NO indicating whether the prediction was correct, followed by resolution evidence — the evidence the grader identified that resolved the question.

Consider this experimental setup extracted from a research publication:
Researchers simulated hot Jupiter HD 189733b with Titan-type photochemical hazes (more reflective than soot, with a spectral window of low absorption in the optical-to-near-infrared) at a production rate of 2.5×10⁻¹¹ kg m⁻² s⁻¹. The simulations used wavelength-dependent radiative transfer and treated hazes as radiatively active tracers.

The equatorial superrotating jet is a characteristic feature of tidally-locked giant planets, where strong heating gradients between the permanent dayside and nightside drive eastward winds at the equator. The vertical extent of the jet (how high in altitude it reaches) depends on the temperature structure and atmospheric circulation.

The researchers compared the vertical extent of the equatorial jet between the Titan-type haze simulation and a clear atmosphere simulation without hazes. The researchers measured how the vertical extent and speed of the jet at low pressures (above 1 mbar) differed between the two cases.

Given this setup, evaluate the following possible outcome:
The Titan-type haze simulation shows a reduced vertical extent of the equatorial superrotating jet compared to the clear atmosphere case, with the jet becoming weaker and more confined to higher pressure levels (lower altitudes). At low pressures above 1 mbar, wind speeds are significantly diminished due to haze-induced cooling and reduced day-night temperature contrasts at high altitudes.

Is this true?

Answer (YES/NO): NO